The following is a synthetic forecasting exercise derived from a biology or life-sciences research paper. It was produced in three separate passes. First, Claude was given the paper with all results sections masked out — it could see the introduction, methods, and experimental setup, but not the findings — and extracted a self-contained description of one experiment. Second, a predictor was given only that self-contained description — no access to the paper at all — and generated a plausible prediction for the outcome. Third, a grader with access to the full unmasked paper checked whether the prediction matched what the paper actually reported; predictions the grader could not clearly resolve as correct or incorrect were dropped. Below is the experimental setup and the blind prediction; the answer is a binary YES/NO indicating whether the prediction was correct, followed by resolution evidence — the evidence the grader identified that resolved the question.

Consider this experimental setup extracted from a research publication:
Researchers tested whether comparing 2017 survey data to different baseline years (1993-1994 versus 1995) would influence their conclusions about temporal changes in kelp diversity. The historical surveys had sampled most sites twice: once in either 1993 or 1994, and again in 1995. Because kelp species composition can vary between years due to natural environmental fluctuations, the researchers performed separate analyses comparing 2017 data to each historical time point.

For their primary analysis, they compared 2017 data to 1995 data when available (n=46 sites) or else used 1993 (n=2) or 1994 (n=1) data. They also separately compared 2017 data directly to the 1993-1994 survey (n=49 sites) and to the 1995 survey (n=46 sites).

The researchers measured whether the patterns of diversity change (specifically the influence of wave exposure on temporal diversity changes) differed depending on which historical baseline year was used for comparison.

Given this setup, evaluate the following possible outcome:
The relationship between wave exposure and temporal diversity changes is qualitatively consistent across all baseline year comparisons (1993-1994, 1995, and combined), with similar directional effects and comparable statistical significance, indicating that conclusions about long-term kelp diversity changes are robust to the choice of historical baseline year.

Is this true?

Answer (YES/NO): YES